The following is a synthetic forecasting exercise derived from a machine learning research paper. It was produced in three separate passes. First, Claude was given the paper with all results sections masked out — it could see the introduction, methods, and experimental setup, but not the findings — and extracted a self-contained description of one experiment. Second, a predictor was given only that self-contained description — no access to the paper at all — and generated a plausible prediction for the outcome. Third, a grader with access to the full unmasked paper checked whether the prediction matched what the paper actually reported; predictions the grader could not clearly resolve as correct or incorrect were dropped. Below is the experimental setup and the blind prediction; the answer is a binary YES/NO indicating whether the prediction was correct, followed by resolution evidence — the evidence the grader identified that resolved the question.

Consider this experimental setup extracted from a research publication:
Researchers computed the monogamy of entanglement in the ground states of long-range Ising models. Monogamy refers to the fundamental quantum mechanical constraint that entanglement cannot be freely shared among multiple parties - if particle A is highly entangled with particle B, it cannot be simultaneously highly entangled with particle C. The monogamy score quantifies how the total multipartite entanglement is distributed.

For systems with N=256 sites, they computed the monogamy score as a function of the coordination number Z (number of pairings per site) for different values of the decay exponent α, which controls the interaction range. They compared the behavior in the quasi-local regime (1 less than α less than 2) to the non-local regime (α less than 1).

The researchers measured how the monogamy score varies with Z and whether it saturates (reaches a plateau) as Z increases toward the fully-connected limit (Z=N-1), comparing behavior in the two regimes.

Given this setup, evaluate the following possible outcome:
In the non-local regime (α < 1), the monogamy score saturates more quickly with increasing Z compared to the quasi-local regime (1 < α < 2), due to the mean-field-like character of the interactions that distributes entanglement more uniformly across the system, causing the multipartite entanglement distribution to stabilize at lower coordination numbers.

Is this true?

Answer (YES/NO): NO